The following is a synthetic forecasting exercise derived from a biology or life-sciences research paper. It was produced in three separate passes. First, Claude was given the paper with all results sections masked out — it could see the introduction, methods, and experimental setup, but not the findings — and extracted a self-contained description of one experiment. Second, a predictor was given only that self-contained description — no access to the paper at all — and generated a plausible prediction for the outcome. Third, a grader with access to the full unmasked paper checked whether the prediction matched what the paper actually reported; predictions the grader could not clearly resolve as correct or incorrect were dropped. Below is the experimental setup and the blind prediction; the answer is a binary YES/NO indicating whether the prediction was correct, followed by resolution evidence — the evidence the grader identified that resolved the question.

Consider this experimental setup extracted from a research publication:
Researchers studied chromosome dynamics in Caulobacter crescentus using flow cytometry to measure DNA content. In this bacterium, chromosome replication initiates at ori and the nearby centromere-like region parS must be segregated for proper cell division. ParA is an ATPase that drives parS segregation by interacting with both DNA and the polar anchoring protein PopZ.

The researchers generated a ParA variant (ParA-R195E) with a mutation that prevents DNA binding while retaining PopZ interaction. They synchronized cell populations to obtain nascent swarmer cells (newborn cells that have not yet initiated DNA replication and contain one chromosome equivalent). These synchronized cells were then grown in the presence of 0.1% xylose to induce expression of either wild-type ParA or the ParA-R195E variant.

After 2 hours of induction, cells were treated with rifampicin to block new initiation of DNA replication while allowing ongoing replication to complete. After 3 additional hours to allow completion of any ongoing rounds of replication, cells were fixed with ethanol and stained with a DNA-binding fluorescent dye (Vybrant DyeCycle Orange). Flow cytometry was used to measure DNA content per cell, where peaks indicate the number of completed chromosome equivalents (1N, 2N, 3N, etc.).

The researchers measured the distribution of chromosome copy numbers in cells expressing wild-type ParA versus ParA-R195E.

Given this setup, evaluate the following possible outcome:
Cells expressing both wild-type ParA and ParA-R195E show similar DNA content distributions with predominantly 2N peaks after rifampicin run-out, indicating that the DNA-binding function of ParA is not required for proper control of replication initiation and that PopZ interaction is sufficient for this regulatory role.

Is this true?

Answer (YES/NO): NO